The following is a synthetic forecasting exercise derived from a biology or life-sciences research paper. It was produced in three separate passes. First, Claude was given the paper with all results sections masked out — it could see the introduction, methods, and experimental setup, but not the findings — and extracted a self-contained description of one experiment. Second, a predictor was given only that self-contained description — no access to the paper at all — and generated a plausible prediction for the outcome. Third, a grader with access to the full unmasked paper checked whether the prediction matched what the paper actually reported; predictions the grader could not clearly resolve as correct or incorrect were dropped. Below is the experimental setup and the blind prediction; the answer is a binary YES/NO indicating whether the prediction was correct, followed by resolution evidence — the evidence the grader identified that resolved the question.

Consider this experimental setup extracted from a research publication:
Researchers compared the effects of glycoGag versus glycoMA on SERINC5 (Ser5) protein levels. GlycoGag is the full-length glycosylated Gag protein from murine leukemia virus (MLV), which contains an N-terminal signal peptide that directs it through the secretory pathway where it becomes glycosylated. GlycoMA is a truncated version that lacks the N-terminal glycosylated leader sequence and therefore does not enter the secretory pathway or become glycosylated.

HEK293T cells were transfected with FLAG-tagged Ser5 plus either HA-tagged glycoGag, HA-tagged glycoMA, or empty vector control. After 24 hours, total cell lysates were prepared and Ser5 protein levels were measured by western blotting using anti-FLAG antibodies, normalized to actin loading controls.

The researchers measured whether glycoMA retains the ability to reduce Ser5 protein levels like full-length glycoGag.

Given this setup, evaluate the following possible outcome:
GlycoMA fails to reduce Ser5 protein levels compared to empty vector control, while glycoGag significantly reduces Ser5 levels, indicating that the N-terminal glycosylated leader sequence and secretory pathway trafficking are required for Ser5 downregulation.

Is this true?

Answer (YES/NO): NO